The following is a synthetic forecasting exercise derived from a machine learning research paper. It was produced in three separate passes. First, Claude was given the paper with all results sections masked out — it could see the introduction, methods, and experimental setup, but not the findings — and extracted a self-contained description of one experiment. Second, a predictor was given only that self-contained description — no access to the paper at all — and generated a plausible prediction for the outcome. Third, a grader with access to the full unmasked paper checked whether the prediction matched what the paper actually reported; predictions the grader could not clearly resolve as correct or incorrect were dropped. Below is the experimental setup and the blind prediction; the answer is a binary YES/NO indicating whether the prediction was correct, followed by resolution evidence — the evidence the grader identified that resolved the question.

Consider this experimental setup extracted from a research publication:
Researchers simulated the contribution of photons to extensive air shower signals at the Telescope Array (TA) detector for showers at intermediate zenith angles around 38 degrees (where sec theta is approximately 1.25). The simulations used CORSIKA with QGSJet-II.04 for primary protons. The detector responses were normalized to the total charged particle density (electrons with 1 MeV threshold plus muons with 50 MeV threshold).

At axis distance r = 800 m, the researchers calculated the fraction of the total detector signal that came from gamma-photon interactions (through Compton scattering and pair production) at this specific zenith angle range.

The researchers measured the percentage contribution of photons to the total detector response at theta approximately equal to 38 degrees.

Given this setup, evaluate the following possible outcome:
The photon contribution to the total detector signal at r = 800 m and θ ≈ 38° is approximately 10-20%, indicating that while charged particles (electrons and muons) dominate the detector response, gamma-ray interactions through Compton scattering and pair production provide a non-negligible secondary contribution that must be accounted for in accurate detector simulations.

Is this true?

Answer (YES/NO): NO